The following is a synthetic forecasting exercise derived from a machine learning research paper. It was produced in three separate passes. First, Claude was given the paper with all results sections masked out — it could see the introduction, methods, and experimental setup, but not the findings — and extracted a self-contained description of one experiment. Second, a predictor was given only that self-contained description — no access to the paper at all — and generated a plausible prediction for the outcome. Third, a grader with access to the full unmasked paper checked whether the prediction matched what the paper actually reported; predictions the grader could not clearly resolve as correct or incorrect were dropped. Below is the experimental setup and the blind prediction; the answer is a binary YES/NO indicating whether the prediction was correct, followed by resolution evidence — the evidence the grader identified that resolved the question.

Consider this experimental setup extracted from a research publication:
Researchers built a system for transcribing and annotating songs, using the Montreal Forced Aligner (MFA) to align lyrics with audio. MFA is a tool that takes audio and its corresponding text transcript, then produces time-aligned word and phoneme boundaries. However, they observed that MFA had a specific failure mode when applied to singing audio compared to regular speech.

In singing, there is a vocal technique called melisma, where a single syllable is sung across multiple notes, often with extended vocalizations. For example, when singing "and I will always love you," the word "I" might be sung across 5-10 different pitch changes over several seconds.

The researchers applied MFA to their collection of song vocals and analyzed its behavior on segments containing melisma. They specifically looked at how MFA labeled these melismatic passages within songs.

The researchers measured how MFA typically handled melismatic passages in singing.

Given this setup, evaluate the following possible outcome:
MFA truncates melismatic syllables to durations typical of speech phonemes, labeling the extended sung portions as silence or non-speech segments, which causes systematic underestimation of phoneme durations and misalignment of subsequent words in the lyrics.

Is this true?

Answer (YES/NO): NO